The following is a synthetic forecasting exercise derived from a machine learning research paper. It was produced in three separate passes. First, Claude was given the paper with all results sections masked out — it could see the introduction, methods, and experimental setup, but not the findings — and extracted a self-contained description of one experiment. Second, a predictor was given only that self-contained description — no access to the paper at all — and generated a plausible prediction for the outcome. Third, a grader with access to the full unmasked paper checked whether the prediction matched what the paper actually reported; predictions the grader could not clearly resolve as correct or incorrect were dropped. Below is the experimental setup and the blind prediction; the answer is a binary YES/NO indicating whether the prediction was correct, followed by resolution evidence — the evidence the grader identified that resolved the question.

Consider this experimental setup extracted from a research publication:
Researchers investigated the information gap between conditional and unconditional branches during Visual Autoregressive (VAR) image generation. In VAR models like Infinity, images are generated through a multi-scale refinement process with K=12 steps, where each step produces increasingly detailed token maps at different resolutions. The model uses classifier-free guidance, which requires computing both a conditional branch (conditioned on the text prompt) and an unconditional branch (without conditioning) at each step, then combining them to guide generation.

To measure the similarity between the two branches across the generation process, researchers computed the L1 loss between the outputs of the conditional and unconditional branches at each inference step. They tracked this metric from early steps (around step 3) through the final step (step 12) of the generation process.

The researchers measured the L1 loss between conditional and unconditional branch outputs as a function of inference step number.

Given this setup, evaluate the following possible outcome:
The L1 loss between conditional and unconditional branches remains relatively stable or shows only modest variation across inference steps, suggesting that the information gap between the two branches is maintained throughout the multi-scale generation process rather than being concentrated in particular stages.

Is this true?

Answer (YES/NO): NO